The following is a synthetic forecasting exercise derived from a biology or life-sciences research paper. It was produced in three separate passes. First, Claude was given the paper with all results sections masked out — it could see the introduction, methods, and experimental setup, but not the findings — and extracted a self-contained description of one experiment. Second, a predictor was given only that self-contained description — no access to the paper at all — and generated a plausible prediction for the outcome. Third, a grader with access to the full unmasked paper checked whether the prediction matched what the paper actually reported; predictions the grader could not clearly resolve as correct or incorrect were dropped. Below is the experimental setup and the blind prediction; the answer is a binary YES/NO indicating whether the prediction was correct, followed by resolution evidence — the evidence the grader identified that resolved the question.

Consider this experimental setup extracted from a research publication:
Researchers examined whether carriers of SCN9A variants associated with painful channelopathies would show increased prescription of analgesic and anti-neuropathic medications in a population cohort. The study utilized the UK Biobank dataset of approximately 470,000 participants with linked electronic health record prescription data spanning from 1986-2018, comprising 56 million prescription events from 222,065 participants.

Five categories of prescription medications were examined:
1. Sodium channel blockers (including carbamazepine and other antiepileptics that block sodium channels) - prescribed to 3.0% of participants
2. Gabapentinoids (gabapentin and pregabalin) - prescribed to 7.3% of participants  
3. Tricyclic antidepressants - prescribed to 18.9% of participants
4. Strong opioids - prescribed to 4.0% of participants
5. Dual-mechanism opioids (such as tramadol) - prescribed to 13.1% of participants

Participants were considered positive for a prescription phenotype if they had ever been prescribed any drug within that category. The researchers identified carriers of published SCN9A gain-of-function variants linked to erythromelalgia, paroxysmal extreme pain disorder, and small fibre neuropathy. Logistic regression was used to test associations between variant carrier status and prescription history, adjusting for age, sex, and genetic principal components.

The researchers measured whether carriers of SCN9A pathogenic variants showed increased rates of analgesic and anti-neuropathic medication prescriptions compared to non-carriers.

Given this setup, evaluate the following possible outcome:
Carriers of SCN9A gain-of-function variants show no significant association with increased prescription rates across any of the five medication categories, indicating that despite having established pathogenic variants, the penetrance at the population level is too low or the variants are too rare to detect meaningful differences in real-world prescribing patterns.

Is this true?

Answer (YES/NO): YES